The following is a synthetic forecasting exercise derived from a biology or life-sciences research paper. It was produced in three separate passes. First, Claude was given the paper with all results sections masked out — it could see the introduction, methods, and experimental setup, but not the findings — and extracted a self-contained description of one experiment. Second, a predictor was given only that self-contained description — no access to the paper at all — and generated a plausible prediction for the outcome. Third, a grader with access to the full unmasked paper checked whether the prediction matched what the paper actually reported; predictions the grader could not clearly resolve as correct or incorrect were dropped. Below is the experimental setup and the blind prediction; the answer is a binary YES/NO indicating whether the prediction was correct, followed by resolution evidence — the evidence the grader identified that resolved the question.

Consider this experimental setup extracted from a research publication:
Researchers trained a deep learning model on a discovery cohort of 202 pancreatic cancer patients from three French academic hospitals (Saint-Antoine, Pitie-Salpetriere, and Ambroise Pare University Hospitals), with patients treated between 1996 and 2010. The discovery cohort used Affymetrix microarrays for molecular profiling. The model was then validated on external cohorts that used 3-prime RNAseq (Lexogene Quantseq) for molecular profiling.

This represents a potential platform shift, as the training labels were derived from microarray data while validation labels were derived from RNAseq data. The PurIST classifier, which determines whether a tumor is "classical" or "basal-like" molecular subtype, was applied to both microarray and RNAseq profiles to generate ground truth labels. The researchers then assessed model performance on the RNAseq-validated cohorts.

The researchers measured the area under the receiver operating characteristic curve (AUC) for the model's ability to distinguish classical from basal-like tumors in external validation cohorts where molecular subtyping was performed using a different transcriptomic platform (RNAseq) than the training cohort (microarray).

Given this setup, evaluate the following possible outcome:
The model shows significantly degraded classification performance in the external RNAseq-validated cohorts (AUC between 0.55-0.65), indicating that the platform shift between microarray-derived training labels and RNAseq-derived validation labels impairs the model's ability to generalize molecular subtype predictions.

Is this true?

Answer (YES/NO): NO